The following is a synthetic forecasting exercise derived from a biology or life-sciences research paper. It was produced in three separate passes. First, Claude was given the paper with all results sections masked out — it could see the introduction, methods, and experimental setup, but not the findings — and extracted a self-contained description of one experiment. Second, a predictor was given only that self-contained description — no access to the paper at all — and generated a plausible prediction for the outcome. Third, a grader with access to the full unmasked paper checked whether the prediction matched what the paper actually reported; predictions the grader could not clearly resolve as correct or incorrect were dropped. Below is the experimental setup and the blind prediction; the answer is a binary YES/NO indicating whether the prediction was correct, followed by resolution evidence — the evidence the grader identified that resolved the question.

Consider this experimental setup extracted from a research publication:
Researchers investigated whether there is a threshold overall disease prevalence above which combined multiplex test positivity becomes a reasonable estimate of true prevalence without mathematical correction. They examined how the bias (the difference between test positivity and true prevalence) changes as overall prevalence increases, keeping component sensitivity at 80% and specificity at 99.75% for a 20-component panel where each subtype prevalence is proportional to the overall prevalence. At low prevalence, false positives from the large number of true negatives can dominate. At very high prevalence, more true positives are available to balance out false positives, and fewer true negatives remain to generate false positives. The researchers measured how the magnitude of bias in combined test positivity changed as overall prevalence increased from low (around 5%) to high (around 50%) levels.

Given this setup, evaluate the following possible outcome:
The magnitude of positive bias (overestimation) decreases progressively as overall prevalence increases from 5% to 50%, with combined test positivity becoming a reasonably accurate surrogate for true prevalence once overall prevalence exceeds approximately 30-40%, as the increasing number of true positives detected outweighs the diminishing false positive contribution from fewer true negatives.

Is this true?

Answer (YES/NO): NO